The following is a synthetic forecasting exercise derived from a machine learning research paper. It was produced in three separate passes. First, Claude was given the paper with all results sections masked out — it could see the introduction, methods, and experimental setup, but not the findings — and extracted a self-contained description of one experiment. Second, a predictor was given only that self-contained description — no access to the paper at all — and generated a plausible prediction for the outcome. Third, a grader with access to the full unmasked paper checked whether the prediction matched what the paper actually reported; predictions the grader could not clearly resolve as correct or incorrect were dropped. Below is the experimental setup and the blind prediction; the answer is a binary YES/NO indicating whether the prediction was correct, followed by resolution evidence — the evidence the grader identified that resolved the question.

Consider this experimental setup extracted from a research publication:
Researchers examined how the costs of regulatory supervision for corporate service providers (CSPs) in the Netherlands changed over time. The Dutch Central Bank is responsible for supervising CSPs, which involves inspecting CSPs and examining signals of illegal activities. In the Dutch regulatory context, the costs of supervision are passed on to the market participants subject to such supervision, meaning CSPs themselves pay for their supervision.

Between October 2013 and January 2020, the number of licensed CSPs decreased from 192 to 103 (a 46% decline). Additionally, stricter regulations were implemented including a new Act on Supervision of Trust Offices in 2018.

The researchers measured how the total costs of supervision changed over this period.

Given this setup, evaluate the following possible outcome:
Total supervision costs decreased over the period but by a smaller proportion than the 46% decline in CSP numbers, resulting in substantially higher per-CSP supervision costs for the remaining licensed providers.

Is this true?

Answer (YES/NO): NO